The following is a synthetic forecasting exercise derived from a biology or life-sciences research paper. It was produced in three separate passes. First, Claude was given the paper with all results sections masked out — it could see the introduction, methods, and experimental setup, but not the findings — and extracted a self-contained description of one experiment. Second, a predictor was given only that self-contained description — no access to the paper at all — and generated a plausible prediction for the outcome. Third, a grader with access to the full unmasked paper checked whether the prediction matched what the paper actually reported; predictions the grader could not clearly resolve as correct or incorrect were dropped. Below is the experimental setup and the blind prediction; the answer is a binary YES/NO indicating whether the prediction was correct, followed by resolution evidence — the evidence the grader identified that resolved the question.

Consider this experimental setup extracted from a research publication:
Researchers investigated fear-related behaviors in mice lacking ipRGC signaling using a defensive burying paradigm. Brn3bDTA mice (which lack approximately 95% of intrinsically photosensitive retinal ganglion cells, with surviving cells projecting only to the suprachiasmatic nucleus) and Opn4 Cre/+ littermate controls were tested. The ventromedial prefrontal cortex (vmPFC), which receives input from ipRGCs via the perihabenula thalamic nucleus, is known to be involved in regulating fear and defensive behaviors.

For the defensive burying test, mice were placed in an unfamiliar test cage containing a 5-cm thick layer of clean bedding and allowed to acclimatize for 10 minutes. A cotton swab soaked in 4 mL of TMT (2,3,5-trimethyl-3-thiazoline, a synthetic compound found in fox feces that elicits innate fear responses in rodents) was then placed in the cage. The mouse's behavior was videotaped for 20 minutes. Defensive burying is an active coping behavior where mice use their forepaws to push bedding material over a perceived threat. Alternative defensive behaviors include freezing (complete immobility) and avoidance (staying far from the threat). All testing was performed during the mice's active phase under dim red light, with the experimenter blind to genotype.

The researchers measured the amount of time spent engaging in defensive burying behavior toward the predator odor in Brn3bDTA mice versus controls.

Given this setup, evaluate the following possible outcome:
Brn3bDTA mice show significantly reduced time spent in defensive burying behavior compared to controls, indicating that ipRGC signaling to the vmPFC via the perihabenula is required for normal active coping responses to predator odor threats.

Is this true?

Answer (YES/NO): YES